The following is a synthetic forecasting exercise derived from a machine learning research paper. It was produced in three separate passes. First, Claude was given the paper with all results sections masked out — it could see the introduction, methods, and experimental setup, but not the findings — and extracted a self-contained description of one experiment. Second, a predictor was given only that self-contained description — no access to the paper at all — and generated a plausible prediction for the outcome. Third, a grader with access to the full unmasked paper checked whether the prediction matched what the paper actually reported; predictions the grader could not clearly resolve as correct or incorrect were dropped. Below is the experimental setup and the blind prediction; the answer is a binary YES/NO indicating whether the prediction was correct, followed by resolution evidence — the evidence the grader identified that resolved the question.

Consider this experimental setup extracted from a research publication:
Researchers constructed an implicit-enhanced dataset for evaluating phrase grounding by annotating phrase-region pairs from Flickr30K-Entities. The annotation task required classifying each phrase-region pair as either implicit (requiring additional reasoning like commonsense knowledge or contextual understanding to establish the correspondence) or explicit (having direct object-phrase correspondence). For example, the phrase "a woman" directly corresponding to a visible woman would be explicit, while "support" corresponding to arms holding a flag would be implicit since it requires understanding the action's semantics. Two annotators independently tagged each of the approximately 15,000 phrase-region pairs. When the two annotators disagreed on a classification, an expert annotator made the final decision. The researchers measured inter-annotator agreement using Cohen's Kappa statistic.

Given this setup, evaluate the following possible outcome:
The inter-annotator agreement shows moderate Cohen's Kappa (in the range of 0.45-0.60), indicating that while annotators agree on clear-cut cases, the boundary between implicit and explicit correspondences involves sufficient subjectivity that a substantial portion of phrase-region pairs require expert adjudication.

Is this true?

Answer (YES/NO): NO